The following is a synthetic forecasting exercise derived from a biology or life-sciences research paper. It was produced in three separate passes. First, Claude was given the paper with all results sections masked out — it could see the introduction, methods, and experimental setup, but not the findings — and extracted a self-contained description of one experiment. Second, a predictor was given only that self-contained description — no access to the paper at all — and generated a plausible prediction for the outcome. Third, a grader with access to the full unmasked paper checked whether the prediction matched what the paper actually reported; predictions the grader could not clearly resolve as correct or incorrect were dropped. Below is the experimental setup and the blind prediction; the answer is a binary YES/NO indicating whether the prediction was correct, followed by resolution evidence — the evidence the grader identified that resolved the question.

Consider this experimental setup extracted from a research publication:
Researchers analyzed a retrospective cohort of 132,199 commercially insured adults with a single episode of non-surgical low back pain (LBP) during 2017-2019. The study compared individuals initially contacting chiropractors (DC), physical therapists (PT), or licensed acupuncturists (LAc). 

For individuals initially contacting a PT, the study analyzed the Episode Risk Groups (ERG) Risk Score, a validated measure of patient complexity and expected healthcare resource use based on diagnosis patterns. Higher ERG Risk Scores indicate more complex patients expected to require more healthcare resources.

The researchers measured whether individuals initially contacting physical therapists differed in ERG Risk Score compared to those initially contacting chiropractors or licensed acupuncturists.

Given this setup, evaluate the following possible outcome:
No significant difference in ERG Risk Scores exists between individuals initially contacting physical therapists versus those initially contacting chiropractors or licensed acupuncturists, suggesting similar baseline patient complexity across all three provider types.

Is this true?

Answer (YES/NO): NO